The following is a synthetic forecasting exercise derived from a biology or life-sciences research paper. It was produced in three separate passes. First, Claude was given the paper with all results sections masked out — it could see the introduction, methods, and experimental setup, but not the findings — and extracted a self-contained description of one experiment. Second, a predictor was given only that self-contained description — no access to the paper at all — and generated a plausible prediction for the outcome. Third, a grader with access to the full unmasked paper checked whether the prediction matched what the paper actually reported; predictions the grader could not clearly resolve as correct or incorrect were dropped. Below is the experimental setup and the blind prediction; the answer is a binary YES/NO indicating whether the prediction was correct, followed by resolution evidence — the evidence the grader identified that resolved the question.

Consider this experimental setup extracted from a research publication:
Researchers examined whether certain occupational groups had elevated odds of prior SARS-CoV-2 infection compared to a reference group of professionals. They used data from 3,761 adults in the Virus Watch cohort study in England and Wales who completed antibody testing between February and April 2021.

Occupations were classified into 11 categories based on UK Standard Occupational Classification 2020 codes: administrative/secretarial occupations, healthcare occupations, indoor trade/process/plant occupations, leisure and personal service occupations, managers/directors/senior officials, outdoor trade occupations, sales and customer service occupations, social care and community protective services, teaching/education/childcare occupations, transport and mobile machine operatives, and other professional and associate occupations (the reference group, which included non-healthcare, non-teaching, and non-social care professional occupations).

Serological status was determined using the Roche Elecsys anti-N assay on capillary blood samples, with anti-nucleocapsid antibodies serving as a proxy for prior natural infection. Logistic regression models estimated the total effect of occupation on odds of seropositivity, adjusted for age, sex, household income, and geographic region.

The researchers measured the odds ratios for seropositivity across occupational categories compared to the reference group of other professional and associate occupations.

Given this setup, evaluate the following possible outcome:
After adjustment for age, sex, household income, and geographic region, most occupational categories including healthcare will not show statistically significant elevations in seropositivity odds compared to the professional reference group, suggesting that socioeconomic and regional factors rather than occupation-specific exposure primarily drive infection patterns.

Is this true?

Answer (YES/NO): NO